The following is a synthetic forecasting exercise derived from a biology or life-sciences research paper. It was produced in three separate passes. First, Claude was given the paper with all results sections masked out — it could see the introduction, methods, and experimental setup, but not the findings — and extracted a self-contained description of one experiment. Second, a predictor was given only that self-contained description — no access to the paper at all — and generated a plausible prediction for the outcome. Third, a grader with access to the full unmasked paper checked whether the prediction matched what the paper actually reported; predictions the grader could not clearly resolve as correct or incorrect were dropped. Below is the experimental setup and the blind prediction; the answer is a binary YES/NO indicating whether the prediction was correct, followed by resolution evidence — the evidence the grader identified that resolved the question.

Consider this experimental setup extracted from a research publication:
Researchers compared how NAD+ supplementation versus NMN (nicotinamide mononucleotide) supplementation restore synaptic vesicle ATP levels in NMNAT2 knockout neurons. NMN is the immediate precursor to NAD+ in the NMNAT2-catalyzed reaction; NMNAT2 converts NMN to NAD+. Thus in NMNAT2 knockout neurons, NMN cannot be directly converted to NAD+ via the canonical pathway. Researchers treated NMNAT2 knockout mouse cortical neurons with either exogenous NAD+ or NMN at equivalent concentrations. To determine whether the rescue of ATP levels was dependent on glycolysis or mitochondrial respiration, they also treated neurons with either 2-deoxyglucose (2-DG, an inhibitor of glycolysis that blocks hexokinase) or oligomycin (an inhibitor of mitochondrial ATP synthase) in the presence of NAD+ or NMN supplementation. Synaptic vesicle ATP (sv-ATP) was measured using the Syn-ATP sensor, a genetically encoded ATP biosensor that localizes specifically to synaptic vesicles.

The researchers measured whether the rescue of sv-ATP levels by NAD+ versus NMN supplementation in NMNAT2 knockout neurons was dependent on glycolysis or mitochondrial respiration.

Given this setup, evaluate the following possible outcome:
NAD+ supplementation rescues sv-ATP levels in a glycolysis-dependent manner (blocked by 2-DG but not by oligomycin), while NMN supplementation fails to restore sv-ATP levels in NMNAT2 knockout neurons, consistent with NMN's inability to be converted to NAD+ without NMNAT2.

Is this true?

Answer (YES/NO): NO